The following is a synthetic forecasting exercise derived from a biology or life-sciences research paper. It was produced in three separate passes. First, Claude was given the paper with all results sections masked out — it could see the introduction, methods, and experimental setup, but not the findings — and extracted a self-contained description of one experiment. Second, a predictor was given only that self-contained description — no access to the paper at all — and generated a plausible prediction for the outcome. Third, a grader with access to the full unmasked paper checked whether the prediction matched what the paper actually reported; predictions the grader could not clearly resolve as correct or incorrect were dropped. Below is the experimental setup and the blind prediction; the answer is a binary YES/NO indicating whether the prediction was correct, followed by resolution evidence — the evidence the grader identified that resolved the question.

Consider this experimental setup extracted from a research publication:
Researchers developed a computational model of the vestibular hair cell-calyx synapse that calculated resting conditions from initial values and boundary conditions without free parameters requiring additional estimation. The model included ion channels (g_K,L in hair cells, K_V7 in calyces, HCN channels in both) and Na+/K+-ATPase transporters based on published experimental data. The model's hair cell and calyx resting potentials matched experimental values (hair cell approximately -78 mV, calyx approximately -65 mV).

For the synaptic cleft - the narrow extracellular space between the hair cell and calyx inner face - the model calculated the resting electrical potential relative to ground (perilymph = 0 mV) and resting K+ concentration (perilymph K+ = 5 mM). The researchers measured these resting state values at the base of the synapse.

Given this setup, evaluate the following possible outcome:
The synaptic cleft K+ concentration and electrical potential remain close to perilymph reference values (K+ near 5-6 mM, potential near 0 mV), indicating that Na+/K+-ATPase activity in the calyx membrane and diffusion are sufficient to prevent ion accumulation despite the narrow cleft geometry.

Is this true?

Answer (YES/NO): NO